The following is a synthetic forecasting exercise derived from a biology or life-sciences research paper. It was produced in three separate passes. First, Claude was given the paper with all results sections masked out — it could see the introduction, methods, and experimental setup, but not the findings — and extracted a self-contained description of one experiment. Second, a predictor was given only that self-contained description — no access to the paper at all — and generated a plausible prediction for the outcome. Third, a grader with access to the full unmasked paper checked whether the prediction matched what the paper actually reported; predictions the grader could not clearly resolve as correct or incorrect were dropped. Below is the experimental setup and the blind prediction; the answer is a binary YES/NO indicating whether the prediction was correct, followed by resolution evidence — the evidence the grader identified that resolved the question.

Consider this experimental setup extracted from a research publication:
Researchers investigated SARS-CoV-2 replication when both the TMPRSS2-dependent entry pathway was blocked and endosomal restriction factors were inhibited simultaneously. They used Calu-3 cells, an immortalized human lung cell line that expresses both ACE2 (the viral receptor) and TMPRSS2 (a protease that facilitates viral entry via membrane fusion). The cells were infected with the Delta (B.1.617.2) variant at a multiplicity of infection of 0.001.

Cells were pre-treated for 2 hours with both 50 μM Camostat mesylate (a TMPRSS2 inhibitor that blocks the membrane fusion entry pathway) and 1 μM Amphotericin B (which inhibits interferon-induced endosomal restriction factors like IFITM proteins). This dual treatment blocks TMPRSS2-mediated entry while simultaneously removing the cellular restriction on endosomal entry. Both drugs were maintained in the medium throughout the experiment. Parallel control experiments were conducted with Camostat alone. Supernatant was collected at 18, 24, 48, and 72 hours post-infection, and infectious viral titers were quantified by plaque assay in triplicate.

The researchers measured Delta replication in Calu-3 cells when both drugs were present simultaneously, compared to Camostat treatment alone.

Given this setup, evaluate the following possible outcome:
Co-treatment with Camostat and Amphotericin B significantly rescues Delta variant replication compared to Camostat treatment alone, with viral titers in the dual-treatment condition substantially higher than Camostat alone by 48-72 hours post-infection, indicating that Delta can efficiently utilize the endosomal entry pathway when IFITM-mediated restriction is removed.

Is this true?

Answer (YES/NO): NO